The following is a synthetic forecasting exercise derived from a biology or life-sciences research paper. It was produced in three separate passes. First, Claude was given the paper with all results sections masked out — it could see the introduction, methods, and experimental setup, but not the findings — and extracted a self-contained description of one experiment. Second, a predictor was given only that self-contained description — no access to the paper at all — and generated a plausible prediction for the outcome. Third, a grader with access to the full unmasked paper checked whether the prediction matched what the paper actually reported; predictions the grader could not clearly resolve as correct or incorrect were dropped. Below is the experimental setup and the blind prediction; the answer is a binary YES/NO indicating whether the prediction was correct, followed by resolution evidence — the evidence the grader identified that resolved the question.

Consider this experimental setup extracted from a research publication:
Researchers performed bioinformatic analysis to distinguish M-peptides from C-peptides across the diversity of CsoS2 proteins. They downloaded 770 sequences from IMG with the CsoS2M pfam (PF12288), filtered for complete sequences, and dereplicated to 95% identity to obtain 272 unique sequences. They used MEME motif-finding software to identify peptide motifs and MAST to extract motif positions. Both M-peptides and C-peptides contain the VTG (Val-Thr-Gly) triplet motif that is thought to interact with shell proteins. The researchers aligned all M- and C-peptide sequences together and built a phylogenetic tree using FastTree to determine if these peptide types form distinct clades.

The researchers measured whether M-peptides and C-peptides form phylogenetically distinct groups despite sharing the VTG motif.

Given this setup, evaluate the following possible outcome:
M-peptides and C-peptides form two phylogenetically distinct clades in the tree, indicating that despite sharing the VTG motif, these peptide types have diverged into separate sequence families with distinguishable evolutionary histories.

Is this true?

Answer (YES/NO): YES